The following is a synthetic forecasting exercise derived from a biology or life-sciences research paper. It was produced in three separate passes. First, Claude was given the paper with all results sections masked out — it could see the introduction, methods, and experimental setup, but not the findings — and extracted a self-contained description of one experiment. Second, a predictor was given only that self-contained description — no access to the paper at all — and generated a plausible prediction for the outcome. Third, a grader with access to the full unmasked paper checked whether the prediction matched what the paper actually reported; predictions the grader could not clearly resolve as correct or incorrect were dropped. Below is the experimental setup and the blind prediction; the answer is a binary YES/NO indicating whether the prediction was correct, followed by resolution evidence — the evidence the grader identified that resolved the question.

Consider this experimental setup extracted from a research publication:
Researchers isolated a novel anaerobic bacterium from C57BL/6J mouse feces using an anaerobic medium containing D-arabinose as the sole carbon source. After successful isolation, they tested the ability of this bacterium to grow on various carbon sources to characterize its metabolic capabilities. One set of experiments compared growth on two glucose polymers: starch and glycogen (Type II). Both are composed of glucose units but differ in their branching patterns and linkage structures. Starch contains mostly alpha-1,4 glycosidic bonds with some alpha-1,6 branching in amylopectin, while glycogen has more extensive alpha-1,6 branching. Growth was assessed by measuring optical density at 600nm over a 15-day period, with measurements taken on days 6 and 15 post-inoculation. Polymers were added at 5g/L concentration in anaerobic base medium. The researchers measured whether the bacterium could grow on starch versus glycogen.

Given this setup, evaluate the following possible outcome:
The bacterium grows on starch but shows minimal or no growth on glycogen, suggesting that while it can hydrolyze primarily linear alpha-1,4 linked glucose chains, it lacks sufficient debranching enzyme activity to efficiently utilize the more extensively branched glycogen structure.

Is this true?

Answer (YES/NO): NO